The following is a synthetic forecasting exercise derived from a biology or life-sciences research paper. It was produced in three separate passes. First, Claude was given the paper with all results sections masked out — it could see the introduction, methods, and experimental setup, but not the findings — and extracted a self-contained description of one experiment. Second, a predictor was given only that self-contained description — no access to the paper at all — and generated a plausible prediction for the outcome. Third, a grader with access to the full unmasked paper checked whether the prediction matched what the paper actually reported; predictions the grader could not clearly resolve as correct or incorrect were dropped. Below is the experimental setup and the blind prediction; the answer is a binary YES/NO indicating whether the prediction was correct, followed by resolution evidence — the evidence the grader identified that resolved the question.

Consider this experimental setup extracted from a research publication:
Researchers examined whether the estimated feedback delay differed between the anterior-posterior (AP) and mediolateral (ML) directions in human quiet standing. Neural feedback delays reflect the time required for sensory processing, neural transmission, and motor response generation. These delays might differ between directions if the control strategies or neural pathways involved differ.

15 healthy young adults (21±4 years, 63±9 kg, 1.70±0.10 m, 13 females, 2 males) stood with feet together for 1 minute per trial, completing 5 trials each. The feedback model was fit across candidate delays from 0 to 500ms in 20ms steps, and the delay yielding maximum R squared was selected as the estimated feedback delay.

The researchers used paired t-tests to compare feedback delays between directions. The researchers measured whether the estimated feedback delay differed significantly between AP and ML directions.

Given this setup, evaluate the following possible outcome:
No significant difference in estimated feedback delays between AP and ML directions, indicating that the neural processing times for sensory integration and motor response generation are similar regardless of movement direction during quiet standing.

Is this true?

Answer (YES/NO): NO